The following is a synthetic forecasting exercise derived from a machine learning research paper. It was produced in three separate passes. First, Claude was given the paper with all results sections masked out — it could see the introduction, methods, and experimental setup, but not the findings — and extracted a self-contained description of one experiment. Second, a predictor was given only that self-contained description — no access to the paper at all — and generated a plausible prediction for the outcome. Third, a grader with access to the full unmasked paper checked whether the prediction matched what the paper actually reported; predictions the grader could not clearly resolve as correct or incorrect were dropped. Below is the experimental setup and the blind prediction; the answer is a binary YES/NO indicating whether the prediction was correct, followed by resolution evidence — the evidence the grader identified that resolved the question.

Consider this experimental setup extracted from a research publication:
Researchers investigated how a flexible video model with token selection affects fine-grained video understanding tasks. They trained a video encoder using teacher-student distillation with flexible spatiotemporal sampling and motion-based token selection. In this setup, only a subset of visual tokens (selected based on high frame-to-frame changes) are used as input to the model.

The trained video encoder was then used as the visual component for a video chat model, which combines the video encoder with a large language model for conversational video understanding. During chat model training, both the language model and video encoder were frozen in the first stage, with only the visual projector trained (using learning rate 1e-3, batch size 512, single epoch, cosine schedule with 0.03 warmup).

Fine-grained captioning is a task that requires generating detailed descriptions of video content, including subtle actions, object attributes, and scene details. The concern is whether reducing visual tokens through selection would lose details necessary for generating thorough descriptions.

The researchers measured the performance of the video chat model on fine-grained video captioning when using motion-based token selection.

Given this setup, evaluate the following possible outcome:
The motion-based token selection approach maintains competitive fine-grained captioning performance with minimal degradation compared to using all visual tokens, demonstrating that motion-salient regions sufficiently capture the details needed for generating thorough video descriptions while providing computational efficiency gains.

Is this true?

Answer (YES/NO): YES